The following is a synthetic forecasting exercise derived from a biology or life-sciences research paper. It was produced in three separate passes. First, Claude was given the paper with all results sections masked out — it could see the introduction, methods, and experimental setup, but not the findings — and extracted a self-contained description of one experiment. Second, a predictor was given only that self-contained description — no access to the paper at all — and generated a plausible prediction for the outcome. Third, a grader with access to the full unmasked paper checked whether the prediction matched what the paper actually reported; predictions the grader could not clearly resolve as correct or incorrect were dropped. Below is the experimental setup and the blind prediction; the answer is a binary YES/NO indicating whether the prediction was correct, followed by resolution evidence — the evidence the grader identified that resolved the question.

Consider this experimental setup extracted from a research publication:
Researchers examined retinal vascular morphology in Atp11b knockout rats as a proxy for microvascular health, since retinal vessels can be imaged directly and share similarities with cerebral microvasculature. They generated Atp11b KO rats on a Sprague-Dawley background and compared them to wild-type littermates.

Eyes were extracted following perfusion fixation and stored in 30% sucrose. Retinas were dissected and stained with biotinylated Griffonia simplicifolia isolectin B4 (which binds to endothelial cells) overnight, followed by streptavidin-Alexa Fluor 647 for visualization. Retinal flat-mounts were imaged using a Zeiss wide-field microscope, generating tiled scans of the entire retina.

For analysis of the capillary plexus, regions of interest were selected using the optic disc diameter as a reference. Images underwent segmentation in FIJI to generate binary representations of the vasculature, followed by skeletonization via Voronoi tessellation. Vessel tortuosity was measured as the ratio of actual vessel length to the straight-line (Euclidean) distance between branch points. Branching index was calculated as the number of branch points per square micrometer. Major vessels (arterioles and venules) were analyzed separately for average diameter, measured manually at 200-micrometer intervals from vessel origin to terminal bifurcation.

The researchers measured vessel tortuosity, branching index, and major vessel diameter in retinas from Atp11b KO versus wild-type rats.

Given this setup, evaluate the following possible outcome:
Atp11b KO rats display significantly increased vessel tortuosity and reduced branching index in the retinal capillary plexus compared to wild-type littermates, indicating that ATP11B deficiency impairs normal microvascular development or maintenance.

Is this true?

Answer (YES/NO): NO